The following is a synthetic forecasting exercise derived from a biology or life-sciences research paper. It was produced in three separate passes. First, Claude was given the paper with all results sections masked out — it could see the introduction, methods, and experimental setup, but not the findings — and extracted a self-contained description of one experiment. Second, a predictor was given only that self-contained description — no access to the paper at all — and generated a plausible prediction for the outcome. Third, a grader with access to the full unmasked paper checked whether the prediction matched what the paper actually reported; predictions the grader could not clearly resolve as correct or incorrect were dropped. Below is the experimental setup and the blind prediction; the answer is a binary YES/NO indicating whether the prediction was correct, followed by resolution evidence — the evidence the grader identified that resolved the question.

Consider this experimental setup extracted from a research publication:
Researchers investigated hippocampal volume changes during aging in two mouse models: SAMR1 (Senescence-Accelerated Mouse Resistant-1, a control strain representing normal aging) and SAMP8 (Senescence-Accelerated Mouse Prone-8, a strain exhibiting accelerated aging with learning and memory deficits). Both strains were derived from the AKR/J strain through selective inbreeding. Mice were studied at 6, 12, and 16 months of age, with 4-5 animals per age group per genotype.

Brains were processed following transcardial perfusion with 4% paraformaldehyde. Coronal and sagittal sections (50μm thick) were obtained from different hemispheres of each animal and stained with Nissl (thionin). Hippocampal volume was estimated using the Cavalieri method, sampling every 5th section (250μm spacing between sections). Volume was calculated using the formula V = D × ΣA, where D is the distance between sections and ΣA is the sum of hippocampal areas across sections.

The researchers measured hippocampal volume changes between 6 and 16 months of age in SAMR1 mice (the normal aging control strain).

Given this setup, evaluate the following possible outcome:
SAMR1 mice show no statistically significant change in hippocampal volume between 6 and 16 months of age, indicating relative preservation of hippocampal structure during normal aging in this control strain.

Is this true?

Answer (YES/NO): YES